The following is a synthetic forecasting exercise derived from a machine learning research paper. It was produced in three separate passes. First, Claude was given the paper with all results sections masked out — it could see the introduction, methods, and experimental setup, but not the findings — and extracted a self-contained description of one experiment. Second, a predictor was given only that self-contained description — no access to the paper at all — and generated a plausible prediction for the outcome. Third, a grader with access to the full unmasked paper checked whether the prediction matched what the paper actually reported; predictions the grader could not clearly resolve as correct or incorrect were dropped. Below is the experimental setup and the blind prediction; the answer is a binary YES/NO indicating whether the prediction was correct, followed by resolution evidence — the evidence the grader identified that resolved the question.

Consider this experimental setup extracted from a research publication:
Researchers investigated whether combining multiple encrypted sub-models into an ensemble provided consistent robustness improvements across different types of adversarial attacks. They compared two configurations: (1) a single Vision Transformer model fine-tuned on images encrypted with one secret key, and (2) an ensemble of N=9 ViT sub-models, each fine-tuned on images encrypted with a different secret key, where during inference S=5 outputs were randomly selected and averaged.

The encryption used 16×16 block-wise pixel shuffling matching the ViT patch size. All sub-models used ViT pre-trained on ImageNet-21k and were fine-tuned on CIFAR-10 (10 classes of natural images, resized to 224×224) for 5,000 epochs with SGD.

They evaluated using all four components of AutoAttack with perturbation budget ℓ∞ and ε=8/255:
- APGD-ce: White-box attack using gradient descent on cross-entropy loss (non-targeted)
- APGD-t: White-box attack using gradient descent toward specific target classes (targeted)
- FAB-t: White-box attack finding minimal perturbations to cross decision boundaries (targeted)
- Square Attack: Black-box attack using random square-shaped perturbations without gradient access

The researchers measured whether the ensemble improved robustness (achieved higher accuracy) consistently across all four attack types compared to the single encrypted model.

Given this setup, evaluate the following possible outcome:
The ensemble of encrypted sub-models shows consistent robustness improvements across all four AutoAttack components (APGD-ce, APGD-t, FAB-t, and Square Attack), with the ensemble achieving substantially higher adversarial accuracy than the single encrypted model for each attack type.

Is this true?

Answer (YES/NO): YES